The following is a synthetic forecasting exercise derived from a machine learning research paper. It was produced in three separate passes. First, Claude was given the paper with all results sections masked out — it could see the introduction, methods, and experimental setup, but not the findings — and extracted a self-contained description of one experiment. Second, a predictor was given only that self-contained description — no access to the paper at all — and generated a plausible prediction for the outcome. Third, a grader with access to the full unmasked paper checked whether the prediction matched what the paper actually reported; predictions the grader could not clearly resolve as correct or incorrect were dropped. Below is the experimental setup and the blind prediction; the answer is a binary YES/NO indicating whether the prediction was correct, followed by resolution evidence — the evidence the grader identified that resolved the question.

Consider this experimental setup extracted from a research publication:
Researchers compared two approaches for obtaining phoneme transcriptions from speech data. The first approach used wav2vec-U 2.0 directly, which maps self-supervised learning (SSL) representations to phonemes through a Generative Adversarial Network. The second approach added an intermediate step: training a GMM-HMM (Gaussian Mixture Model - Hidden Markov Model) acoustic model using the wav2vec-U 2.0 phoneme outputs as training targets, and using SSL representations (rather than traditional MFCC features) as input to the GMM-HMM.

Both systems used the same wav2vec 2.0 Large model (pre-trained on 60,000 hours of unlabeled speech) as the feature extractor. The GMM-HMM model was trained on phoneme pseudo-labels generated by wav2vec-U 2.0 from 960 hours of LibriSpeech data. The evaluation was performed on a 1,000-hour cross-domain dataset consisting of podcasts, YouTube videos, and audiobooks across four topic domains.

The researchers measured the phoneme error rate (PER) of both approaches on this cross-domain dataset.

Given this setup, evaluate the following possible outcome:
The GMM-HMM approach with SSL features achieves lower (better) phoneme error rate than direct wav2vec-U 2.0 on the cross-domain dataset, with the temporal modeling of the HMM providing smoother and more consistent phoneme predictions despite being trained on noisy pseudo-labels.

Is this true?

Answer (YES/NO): YES